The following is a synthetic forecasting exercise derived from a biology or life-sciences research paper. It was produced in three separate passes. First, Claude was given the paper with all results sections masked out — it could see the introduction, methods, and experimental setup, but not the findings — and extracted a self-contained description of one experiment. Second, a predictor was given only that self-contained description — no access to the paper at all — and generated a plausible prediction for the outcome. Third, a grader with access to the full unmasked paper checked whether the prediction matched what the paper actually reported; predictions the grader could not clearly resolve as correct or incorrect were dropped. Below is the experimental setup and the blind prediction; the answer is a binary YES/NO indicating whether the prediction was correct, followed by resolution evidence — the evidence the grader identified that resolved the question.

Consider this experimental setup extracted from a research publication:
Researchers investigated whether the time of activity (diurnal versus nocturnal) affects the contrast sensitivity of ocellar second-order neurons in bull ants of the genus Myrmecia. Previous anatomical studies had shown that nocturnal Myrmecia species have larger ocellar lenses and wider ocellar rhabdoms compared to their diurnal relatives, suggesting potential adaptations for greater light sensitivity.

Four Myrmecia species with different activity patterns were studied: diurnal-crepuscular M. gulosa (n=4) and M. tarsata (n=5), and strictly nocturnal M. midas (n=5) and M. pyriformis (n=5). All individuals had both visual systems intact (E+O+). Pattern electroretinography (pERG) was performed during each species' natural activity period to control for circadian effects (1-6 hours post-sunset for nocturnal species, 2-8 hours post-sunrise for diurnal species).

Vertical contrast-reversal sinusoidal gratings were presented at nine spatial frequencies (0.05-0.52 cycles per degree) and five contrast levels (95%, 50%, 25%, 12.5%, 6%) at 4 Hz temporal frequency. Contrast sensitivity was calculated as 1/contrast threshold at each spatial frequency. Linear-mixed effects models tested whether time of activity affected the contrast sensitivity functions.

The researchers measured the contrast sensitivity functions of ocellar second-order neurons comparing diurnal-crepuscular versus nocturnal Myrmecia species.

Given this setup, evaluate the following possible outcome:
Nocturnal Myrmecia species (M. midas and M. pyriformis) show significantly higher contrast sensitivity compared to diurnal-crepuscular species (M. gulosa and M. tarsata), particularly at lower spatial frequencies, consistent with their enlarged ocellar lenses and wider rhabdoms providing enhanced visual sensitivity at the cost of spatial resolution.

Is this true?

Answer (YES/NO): NO